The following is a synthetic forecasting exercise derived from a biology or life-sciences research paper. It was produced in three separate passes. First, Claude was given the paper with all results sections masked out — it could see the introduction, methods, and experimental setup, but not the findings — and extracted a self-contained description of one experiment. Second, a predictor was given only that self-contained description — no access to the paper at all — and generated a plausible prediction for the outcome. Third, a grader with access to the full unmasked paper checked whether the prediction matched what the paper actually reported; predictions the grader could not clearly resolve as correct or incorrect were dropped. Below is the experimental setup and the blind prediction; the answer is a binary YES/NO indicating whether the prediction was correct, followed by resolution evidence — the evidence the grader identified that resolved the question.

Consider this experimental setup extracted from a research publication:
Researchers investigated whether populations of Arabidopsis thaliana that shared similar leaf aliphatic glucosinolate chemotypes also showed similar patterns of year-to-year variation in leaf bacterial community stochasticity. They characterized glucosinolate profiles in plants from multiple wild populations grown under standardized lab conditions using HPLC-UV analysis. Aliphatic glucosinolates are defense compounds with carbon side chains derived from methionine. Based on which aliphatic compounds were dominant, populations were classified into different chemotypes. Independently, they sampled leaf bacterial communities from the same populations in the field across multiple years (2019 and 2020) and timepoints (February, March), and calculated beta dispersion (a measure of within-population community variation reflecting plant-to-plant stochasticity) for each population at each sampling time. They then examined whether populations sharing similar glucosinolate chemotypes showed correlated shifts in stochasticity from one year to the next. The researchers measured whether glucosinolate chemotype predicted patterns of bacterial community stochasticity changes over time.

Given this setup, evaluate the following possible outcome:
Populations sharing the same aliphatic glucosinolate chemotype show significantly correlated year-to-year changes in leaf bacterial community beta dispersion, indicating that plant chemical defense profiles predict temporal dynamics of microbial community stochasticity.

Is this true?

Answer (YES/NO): YES